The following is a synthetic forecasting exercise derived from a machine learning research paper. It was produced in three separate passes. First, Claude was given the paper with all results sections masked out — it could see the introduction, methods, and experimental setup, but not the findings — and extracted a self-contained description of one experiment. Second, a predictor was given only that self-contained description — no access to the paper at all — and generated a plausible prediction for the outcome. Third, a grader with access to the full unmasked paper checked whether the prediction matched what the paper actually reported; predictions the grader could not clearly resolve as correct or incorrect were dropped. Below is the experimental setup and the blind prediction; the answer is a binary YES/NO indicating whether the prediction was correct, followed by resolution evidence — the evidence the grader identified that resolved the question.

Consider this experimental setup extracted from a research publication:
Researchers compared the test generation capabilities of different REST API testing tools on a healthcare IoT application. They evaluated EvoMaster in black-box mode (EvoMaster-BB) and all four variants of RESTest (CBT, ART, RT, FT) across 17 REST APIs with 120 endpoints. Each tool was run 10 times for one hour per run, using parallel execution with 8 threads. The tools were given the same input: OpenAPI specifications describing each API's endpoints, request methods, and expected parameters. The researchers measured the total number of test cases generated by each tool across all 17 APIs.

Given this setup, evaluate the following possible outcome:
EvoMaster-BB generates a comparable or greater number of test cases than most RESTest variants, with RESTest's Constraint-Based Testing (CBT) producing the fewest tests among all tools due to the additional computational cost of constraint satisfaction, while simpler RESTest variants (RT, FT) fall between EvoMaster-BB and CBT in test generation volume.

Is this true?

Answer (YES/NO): NO